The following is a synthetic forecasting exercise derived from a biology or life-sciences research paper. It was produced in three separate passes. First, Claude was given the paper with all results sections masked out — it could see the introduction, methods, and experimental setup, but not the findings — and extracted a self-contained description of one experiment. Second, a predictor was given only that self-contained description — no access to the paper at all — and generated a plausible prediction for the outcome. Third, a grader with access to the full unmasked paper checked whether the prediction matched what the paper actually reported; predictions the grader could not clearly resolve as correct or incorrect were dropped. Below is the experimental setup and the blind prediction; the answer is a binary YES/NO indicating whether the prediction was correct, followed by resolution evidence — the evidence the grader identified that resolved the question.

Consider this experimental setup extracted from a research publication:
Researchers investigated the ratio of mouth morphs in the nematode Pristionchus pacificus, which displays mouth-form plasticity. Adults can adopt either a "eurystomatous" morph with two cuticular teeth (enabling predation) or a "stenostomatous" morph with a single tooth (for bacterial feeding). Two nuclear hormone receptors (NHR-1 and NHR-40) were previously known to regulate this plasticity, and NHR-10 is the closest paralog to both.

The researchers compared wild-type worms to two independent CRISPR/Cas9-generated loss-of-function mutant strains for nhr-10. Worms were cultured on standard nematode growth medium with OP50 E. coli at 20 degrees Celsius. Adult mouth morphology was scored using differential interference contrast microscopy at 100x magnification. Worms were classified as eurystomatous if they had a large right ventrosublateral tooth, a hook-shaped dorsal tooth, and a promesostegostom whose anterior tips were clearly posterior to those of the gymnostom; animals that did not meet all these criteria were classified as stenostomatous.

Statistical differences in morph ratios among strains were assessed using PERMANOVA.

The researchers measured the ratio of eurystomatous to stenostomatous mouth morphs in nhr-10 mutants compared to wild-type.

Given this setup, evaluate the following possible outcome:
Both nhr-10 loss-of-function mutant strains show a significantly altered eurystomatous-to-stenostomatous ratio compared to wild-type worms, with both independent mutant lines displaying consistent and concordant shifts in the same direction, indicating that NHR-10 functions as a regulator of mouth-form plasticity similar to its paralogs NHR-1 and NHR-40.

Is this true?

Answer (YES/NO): NO